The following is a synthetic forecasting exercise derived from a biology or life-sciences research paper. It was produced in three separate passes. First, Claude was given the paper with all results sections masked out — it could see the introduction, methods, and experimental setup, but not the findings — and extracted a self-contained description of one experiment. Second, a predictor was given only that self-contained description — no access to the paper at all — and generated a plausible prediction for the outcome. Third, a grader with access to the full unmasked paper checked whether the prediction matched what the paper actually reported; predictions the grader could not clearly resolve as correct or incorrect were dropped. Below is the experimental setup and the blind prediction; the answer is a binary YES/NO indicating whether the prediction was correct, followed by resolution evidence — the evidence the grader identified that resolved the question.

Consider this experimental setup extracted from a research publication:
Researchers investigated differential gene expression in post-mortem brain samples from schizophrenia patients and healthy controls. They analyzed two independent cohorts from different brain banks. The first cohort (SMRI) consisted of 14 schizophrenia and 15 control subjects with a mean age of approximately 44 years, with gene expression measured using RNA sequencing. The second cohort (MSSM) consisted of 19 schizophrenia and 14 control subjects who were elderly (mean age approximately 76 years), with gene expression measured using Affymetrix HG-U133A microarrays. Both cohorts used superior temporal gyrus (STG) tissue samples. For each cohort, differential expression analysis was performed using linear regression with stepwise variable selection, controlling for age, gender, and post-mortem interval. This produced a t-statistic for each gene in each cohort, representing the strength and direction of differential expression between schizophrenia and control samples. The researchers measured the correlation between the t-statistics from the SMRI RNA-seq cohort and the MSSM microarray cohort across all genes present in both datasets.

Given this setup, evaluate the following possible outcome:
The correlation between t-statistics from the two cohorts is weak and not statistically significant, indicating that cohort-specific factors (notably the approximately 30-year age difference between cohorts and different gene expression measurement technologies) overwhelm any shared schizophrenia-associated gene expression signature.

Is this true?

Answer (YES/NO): NO